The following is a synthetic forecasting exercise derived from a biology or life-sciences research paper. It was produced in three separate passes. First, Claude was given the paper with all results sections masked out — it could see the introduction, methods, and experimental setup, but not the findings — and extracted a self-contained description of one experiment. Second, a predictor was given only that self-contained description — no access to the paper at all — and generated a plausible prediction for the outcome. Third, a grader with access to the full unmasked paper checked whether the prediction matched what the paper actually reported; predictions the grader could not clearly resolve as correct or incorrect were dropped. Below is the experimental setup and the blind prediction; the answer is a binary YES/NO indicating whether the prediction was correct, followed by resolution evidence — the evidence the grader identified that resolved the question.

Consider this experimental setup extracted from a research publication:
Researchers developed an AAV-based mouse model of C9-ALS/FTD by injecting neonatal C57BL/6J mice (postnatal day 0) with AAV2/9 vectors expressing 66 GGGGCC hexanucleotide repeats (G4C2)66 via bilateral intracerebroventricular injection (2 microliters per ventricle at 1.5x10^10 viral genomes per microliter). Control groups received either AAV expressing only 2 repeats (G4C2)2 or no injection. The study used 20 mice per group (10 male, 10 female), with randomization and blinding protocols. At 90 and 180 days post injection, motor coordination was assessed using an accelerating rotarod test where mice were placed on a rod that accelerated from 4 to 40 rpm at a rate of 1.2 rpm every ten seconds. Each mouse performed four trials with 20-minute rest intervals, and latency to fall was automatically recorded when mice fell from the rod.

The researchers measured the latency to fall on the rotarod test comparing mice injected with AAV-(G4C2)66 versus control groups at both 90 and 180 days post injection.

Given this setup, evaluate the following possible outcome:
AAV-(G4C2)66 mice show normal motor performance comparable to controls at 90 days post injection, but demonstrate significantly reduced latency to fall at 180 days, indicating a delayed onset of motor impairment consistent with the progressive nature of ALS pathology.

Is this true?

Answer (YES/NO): NO